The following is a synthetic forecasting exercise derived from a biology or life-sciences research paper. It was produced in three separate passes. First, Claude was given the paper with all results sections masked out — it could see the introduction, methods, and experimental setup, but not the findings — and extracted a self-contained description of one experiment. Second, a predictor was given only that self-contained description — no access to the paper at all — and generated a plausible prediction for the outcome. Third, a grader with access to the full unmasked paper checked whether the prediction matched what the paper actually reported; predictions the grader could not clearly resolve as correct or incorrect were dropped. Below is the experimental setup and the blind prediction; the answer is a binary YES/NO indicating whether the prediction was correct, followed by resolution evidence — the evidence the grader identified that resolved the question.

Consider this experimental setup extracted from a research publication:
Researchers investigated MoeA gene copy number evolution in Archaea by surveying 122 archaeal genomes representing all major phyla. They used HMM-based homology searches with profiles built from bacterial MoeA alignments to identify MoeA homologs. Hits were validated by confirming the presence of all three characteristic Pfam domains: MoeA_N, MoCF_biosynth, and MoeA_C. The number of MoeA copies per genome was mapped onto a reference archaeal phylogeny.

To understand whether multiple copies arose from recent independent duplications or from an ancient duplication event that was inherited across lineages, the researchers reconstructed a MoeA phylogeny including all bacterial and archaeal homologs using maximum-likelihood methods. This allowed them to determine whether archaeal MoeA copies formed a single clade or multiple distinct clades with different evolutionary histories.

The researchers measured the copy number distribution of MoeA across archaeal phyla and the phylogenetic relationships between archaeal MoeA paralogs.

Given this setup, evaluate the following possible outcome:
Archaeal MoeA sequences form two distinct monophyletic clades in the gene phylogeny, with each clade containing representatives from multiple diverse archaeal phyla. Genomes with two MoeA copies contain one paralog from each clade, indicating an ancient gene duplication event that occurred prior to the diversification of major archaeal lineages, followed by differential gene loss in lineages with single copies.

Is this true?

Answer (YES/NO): YES